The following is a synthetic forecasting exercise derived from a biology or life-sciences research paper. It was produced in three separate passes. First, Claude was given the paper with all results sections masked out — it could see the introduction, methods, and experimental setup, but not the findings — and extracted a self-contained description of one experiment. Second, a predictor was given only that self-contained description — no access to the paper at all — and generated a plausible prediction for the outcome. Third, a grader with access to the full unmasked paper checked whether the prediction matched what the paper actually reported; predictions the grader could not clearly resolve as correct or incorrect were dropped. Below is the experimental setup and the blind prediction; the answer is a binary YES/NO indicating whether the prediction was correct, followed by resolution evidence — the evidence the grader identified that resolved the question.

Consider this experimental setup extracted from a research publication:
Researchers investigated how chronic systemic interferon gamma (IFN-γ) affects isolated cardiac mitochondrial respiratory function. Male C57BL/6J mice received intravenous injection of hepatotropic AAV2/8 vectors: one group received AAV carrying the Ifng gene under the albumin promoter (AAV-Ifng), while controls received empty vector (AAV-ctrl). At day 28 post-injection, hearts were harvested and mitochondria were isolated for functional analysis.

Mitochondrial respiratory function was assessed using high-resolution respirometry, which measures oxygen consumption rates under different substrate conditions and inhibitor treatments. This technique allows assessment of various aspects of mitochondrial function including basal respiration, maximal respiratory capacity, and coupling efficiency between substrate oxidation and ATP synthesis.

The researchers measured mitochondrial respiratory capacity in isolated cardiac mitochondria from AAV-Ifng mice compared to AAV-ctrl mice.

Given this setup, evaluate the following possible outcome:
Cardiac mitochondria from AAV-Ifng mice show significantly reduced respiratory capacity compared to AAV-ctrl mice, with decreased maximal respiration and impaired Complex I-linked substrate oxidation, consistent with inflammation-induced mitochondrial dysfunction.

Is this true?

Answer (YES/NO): YES